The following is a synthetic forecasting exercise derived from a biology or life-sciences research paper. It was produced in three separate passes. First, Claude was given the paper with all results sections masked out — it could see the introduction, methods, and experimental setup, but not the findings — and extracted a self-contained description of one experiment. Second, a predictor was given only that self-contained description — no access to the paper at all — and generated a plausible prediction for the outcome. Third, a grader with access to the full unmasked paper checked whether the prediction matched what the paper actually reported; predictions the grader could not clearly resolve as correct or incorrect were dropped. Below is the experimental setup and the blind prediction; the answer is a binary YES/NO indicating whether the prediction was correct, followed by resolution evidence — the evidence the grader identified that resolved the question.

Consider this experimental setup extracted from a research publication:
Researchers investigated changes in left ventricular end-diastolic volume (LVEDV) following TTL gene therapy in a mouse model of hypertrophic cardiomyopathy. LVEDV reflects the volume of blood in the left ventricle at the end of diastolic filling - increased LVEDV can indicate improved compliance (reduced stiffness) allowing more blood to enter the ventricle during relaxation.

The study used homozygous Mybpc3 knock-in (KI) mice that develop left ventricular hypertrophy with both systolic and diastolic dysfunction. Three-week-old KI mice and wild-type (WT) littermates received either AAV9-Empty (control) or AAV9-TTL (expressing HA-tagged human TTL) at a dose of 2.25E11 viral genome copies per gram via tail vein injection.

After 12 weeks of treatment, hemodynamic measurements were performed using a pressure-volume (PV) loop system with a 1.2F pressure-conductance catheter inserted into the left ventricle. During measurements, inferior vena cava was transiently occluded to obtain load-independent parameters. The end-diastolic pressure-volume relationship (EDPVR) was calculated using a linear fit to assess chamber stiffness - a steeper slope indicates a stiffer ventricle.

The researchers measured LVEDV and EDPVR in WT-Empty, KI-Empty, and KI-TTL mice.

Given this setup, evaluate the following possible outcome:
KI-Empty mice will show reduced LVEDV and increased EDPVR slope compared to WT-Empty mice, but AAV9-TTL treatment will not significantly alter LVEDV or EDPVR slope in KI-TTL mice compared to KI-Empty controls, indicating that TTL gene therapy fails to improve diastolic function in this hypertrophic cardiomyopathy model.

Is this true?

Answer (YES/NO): NO